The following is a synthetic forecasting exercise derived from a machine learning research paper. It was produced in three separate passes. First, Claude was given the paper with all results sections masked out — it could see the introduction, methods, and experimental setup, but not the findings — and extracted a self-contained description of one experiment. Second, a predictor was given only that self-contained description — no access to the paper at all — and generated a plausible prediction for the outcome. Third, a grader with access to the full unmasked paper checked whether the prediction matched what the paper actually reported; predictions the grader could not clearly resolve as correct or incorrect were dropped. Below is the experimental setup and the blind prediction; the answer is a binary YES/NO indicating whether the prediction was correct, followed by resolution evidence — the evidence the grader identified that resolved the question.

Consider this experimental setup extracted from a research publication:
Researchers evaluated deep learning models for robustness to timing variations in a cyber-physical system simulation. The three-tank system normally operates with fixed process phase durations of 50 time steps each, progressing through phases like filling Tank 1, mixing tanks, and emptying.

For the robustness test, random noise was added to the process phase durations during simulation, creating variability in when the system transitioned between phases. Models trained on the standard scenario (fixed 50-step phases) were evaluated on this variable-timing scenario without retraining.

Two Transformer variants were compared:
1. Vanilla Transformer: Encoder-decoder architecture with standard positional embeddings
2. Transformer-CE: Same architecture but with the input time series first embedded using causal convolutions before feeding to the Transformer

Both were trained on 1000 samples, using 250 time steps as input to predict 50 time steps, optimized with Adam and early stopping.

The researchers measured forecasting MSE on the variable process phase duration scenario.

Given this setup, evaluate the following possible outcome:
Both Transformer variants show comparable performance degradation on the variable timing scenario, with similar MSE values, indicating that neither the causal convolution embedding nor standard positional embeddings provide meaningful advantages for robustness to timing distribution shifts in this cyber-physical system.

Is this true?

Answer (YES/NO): NO